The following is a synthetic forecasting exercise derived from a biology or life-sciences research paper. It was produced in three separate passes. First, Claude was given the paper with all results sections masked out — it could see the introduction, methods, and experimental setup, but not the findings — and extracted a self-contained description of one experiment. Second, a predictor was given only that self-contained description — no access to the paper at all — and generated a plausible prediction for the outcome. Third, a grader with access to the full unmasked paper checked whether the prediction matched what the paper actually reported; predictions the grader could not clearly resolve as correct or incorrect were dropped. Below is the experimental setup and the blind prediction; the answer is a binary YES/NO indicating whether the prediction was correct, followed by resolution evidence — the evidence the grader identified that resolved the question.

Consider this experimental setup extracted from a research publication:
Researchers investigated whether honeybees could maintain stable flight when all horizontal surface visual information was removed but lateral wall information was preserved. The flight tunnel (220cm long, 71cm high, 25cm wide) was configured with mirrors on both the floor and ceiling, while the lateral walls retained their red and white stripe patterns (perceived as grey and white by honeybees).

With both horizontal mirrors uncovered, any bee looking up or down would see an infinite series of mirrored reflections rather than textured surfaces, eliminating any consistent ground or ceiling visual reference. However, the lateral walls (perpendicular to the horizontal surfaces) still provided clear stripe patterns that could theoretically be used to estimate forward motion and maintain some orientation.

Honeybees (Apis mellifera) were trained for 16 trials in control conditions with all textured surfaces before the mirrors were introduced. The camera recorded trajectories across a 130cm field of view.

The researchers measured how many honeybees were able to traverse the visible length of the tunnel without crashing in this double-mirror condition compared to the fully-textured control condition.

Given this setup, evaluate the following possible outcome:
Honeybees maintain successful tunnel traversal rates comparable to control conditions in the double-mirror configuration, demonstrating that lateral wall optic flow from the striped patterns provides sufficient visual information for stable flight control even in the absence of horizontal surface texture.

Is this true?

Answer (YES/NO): NO